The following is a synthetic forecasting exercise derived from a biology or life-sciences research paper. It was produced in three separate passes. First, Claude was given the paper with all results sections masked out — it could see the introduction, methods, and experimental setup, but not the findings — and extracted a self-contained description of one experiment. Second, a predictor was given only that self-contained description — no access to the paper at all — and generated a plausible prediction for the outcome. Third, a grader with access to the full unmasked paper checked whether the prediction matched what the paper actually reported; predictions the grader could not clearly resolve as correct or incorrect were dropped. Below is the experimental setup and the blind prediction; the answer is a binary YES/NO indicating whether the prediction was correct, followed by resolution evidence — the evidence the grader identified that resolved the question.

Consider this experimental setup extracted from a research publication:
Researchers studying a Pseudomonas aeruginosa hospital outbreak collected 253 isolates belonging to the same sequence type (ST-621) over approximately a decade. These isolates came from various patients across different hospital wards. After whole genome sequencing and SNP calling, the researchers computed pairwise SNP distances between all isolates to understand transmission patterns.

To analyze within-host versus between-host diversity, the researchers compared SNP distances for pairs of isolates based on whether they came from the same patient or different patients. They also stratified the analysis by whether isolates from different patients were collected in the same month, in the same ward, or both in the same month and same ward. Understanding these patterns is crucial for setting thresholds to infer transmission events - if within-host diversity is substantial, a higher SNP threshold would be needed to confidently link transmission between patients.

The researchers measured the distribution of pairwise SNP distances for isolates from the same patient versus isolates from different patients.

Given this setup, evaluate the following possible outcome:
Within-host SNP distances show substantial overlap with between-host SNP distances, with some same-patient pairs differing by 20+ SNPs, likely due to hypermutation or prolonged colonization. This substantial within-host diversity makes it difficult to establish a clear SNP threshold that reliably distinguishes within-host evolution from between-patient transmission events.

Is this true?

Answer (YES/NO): NO